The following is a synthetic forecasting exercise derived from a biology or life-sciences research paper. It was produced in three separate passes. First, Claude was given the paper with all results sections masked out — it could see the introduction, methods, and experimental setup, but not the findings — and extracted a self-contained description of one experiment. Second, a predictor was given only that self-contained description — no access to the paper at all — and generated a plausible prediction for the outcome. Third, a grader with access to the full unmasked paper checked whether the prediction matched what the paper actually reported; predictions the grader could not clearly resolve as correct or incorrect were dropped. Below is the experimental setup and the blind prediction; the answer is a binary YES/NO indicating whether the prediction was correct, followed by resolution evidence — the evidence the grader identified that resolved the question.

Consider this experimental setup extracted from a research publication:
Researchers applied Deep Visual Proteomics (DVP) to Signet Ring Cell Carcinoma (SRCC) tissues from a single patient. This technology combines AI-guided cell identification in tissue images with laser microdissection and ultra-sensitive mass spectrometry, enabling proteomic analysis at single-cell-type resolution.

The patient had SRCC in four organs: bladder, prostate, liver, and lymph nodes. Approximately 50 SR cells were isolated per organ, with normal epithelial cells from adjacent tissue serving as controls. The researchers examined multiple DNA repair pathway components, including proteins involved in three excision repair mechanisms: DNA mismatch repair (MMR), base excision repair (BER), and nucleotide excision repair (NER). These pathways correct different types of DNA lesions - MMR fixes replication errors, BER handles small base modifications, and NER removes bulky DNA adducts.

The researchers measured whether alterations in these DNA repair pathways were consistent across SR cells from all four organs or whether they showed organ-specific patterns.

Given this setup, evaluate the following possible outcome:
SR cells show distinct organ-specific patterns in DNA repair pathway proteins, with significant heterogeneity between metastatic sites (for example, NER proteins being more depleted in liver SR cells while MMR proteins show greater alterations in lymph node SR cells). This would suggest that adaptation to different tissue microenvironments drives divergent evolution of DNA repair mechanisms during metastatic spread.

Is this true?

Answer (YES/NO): NO